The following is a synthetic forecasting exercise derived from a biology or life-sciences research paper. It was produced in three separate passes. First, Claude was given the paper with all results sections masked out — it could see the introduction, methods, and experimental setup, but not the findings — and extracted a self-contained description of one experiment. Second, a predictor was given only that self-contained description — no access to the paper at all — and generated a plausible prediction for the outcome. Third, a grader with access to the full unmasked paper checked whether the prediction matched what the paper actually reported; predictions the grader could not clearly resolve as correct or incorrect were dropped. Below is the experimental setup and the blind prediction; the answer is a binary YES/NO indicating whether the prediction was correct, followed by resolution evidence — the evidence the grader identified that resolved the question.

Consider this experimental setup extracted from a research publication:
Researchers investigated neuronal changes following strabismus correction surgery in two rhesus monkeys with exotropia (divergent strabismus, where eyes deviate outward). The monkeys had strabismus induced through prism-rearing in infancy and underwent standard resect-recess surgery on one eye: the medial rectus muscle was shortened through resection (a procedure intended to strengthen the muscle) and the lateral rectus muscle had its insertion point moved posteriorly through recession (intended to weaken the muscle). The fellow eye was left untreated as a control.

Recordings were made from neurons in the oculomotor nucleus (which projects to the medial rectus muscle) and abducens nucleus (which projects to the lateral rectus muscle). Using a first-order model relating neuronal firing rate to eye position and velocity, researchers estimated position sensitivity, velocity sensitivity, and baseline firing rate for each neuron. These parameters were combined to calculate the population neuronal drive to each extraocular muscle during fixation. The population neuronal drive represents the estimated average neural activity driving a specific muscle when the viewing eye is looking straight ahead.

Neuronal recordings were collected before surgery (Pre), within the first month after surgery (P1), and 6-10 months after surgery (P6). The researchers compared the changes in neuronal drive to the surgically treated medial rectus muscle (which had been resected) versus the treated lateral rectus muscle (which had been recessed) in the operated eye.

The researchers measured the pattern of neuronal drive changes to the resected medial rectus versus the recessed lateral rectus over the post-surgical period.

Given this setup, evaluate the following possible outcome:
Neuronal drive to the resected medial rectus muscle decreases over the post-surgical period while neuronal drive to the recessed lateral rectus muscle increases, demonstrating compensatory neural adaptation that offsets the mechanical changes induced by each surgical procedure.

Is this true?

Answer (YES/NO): NO